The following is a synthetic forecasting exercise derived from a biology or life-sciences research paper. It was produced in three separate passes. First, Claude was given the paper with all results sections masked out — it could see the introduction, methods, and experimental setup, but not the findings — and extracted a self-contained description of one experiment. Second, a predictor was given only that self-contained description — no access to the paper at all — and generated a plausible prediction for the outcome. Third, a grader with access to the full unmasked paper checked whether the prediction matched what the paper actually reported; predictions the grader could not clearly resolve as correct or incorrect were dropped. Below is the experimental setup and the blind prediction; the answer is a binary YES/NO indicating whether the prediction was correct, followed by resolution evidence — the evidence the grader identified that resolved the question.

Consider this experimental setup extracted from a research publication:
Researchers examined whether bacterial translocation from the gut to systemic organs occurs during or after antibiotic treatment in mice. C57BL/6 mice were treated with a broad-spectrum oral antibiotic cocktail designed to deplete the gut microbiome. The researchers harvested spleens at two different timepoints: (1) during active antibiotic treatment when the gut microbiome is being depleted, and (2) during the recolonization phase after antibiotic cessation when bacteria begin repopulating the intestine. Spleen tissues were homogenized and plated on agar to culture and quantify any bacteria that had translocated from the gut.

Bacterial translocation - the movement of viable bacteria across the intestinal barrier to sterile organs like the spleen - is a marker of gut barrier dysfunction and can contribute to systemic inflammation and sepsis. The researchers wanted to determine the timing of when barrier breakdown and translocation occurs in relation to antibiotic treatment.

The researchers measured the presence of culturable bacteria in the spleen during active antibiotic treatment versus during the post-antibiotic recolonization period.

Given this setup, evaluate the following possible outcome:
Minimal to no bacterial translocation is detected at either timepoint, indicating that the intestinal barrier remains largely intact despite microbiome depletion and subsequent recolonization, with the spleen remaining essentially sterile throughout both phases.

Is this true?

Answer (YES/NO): NO